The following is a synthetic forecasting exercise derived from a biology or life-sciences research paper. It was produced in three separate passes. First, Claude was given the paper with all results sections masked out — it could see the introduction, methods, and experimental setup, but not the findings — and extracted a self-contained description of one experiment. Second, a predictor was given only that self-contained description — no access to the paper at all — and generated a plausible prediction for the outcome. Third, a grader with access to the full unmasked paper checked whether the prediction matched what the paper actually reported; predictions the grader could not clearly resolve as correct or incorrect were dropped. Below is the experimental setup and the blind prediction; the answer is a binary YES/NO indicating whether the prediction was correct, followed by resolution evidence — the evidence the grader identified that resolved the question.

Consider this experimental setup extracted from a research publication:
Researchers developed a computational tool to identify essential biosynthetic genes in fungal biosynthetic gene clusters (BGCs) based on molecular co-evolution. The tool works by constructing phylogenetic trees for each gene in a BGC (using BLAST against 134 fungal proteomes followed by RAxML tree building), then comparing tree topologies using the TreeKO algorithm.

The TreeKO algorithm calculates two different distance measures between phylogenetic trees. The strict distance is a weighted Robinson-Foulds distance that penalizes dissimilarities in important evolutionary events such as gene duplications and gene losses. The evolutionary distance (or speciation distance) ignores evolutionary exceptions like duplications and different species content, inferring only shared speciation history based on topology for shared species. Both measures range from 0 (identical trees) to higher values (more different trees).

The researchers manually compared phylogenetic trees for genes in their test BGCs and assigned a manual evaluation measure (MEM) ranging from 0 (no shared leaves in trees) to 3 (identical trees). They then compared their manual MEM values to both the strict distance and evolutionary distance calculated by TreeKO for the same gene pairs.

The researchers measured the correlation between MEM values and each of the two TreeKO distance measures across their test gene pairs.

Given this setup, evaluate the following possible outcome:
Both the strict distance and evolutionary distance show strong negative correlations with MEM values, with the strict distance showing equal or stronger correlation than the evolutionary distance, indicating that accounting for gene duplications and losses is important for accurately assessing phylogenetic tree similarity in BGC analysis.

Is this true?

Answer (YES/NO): NO